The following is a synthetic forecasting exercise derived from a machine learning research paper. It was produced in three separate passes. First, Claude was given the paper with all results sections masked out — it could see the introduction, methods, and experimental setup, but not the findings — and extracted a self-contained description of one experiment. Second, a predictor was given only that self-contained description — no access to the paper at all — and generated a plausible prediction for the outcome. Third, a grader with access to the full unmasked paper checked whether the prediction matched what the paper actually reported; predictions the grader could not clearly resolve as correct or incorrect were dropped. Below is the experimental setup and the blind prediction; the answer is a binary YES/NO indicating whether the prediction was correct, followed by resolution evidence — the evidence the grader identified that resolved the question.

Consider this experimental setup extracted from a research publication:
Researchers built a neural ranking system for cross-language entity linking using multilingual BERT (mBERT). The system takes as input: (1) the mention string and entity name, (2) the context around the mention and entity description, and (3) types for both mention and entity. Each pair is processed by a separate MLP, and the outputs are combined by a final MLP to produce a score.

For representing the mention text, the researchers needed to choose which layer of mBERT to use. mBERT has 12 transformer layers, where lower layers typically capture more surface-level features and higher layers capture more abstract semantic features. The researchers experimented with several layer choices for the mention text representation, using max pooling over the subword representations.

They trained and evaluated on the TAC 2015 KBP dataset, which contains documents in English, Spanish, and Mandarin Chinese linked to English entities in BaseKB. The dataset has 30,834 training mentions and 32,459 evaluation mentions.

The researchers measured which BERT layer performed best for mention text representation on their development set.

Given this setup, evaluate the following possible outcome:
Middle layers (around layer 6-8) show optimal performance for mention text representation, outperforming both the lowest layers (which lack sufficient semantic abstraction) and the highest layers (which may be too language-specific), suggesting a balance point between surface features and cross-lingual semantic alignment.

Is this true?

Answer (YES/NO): NO